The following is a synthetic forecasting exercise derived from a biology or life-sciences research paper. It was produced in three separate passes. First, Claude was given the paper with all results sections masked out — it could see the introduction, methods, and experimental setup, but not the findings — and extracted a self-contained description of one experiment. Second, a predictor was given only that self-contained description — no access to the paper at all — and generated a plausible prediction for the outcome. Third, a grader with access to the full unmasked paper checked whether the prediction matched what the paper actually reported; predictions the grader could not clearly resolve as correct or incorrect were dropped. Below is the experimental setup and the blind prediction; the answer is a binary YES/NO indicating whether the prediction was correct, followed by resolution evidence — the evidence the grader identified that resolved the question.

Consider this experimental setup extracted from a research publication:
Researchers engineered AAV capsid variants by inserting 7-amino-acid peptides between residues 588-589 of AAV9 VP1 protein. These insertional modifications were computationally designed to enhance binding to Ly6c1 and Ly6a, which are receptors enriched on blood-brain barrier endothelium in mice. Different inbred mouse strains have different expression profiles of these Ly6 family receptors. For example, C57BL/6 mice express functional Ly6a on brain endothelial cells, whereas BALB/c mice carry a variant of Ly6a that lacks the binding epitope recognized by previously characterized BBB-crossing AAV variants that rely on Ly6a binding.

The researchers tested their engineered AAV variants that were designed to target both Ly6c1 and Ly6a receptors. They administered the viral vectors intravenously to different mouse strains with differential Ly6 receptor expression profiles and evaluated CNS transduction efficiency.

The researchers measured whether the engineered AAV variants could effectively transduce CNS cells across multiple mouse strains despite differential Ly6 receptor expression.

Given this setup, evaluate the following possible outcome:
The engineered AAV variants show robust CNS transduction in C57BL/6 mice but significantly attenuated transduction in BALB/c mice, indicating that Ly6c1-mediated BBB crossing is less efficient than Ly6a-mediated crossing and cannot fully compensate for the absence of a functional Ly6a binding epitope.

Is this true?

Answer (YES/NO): NO